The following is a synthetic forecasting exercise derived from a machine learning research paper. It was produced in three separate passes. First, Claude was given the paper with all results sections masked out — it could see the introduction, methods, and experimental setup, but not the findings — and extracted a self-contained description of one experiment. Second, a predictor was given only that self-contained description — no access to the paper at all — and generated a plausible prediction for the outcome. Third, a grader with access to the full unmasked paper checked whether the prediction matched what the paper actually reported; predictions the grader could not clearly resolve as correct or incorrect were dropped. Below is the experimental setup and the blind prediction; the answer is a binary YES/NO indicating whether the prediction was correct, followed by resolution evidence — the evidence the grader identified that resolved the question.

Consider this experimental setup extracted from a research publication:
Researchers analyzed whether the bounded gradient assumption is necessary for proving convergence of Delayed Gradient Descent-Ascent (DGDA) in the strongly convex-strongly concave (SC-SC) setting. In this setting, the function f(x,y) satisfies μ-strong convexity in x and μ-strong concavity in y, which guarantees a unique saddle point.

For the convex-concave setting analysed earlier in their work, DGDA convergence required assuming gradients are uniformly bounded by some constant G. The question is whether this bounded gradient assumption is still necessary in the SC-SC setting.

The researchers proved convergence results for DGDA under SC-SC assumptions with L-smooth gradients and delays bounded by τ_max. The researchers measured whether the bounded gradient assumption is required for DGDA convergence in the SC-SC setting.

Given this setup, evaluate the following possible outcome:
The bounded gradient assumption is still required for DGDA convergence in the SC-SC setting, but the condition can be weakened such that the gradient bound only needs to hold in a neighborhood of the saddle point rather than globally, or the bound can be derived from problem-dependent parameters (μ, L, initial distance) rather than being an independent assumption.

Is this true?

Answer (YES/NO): NO